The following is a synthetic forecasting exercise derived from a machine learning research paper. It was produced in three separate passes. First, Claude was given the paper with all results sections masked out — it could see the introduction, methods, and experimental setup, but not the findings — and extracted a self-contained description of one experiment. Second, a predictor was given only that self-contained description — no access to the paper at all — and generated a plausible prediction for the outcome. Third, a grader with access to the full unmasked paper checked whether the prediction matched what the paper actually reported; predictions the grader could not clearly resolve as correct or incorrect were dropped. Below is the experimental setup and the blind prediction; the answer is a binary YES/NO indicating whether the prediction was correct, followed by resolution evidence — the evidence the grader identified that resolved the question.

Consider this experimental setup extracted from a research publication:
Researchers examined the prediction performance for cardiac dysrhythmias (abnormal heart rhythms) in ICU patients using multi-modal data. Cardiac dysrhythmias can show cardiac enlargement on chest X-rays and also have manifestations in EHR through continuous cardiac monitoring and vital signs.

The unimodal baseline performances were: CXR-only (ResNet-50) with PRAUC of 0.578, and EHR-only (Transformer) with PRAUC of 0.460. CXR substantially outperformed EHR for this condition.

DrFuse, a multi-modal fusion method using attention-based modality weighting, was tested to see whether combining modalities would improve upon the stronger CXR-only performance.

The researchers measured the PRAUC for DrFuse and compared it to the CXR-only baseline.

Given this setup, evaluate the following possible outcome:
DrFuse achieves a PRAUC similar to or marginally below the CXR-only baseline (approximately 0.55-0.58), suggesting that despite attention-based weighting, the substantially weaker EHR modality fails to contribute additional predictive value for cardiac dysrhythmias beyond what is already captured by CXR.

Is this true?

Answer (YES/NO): NO